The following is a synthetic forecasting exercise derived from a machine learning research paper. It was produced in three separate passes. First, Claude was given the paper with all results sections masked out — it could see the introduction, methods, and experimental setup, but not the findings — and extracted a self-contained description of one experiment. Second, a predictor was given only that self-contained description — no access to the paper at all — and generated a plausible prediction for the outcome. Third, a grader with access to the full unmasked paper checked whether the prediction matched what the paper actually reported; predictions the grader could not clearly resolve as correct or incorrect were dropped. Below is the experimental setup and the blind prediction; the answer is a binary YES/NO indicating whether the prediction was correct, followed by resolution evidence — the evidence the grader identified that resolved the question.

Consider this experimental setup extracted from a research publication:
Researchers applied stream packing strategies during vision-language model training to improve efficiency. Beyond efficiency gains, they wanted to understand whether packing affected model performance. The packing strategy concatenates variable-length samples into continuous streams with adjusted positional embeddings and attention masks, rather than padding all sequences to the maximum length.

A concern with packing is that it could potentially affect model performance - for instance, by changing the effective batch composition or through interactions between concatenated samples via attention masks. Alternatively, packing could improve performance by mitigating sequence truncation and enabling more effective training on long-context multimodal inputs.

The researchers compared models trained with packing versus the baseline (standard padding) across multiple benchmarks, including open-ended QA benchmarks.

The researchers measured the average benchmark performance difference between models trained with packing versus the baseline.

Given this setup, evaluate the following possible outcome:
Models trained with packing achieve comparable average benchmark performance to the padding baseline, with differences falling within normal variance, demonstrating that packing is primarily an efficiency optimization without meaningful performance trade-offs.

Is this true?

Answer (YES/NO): NO